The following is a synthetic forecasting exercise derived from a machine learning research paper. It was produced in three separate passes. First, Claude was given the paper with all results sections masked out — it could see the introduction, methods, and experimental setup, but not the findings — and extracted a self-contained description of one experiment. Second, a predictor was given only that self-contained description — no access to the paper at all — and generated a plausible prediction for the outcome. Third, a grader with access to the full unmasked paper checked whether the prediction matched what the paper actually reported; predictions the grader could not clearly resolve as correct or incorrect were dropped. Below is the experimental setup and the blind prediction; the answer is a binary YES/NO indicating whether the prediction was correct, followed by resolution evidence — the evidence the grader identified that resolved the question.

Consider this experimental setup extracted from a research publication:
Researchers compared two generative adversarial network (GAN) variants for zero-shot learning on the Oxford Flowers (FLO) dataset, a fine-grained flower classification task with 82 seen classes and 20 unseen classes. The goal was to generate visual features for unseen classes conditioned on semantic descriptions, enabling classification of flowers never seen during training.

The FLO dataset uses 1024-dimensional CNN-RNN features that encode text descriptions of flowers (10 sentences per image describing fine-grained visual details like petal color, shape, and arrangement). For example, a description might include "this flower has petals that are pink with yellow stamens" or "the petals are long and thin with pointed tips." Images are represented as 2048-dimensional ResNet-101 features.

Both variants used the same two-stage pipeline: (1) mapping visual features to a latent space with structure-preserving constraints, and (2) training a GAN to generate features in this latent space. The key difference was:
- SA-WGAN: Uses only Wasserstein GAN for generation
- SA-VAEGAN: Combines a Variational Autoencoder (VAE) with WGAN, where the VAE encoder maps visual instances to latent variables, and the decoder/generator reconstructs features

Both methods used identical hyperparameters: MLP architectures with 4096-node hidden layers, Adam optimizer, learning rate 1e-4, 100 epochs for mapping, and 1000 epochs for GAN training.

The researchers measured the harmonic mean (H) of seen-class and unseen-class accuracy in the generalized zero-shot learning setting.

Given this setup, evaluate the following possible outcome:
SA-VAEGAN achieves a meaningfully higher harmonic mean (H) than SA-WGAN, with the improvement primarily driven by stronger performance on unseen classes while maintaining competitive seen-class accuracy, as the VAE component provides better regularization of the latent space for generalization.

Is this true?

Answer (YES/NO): YES